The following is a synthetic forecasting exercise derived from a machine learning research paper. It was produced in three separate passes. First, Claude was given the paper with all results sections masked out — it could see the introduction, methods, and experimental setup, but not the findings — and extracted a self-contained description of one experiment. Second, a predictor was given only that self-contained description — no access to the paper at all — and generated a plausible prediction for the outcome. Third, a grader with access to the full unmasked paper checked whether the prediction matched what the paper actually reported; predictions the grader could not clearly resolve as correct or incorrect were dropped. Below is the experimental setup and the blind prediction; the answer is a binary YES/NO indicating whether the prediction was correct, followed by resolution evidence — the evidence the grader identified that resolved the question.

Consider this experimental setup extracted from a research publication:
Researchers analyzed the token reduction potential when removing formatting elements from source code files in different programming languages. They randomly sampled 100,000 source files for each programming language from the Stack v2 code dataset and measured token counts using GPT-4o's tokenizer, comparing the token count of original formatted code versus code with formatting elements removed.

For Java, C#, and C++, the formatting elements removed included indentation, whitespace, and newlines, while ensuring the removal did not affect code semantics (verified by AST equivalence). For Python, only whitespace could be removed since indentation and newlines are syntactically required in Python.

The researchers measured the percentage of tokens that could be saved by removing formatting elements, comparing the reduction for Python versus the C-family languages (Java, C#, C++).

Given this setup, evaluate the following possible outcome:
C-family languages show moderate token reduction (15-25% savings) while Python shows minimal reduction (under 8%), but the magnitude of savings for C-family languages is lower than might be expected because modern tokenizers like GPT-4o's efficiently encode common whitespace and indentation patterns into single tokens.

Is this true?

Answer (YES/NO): NO